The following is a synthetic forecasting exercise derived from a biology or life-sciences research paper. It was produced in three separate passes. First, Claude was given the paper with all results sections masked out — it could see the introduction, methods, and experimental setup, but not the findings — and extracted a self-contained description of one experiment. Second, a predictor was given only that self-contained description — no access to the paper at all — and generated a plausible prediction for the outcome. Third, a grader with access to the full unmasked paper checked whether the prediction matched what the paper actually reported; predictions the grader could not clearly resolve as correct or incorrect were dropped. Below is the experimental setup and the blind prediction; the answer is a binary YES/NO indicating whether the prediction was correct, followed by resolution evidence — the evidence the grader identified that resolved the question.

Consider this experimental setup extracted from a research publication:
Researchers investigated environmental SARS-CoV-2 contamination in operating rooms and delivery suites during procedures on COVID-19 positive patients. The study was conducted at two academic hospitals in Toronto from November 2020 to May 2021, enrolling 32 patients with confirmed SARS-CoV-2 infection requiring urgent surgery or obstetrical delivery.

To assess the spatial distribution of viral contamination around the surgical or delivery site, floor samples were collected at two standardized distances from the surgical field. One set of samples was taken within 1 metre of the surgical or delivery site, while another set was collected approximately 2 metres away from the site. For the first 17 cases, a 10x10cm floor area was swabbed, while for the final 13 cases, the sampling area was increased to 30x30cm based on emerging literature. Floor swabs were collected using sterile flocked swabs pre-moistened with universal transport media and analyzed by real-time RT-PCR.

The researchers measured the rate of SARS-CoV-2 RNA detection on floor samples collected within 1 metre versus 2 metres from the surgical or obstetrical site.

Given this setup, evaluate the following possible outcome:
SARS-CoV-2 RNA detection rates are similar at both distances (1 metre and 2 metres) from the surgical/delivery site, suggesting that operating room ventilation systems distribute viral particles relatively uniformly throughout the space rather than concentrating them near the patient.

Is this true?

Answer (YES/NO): NO